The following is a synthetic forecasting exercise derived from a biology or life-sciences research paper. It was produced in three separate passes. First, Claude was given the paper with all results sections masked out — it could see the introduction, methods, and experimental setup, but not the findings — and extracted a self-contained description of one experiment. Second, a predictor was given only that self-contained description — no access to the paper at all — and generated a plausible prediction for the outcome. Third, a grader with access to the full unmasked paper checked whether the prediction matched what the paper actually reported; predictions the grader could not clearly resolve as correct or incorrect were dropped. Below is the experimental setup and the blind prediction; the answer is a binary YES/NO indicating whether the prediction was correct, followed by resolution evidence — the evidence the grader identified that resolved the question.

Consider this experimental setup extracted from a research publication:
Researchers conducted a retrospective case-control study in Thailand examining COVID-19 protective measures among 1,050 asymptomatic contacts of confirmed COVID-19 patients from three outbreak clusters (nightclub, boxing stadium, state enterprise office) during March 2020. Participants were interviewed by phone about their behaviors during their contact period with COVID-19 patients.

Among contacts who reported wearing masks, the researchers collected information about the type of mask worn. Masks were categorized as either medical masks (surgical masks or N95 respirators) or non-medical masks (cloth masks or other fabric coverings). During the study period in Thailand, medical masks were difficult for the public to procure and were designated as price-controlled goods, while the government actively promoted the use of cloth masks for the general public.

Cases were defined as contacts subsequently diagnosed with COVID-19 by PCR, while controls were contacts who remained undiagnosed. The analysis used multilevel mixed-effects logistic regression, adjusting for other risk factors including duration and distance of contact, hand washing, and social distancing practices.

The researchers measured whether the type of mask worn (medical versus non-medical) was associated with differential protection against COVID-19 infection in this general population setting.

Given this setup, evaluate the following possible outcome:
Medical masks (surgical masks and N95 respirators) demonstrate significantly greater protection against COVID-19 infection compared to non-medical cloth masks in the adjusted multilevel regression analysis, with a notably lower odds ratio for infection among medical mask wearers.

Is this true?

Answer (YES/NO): NO